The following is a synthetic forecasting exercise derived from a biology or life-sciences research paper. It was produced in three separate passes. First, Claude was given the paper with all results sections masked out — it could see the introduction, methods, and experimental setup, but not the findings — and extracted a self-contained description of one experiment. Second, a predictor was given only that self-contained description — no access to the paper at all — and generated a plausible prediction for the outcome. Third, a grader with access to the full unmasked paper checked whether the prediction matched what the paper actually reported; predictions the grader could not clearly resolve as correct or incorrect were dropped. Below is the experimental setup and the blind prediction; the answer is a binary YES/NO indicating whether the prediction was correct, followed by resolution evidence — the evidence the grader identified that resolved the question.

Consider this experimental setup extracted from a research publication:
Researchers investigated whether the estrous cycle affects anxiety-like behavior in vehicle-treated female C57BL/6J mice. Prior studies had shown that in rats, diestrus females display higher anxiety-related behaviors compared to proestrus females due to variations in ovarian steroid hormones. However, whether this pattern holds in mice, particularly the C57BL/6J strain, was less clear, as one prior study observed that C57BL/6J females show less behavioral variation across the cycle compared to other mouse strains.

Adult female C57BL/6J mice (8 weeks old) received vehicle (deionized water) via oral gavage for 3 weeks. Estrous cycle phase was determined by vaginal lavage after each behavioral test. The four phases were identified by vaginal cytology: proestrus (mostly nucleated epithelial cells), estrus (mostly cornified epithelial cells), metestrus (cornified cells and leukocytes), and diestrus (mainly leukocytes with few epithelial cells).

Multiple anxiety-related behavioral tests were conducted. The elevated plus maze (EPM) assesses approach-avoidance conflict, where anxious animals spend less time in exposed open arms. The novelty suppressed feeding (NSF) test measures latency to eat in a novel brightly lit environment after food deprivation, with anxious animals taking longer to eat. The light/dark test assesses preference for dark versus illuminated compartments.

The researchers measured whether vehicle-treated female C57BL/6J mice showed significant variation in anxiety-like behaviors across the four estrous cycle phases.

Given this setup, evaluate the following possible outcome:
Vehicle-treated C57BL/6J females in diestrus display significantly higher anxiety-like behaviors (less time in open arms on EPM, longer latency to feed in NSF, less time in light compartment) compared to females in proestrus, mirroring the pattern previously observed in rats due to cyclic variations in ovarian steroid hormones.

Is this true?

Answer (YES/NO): NO